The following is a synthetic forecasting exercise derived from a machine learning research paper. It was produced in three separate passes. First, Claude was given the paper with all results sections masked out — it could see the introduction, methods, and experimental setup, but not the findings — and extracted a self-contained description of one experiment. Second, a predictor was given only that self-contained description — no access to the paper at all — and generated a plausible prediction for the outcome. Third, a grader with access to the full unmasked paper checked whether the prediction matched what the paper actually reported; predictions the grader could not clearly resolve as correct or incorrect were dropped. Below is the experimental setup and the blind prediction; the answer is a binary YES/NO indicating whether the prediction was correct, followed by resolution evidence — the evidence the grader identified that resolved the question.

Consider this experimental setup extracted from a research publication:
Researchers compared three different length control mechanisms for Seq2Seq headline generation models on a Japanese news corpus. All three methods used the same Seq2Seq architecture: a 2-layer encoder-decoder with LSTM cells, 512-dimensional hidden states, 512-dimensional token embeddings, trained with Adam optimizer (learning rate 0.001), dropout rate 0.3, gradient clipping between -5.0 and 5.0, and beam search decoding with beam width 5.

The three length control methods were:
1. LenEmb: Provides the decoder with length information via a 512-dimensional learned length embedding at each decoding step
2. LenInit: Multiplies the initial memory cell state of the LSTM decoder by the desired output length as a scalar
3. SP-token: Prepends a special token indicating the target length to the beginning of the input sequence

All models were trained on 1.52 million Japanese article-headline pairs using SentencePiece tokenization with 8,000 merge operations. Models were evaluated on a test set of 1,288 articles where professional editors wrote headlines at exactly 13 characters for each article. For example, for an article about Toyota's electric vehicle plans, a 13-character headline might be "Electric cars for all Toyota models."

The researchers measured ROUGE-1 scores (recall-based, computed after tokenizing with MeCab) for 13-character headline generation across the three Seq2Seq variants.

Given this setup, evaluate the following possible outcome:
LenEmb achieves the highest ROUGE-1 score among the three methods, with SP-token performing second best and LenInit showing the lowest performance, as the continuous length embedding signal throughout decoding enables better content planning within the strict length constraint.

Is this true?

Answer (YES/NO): NO